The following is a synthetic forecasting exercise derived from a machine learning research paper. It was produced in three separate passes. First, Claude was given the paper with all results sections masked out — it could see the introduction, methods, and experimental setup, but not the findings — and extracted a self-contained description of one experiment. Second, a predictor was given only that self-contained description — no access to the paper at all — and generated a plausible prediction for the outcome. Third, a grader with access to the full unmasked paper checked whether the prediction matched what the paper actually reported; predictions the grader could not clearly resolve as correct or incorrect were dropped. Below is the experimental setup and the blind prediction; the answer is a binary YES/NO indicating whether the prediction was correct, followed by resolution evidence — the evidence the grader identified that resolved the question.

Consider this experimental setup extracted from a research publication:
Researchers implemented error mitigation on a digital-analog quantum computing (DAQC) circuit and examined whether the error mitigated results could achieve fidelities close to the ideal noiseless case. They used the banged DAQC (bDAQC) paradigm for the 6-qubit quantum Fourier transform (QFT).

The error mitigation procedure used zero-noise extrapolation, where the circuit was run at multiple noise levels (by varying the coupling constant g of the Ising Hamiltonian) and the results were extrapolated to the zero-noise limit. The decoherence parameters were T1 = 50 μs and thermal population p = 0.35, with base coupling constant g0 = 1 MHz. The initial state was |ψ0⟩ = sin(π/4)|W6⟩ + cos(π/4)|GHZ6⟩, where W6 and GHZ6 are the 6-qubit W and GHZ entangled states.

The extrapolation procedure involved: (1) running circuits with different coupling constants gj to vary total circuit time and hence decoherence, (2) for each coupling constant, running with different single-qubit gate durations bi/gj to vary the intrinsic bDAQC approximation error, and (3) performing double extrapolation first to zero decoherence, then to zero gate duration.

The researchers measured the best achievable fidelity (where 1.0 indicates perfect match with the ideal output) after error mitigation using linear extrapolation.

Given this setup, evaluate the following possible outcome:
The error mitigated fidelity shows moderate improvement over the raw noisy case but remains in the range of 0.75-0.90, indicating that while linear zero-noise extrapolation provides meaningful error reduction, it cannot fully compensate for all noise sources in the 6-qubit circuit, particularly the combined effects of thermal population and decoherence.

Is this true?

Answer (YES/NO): NO